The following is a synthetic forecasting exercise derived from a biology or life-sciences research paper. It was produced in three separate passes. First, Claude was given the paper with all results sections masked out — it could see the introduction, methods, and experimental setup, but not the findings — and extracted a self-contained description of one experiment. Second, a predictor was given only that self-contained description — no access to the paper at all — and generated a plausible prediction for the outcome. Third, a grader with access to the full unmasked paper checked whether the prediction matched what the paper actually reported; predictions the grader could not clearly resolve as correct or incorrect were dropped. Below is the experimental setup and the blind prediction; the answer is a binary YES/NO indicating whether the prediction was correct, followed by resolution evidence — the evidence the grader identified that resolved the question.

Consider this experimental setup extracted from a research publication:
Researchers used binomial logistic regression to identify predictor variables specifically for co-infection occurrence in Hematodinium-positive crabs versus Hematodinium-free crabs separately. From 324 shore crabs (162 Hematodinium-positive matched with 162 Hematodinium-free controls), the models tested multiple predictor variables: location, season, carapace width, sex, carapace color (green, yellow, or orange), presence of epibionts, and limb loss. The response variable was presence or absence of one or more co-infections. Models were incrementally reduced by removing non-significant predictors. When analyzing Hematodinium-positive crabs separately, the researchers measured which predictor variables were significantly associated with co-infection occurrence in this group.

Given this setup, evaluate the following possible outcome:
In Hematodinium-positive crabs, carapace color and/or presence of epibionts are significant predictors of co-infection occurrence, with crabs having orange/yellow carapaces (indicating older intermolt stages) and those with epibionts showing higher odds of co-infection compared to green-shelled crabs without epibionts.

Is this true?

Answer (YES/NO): NO